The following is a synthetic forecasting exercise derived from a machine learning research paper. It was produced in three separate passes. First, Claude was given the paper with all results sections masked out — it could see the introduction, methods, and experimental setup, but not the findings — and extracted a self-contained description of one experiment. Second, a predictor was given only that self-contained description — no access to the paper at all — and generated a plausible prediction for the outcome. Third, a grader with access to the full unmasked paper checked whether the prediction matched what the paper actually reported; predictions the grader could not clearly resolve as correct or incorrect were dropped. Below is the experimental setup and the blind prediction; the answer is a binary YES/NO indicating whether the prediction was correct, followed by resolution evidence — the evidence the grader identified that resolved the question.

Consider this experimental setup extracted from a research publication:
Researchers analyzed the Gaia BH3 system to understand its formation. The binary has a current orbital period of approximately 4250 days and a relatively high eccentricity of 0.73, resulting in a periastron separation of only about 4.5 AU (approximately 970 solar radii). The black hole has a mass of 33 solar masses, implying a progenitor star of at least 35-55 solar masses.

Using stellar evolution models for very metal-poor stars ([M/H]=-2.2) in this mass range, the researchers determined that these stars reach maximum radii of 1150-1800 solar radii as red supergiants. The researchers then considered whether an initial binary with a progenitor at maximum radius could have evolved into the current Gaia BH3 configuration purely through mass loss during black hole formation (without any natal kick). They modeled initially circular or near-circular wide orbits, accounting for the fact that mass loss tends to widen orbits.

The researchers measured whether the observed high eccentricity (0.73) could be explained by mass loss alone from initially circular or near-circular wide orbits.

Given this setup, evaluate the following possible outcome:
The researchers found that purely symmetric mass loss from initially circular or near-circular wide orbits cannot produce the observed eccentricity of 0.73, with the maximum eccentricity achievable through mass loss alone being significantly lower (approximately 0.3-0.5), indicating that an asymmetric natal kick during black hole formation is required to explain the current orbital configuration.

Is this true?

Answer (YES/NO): NO